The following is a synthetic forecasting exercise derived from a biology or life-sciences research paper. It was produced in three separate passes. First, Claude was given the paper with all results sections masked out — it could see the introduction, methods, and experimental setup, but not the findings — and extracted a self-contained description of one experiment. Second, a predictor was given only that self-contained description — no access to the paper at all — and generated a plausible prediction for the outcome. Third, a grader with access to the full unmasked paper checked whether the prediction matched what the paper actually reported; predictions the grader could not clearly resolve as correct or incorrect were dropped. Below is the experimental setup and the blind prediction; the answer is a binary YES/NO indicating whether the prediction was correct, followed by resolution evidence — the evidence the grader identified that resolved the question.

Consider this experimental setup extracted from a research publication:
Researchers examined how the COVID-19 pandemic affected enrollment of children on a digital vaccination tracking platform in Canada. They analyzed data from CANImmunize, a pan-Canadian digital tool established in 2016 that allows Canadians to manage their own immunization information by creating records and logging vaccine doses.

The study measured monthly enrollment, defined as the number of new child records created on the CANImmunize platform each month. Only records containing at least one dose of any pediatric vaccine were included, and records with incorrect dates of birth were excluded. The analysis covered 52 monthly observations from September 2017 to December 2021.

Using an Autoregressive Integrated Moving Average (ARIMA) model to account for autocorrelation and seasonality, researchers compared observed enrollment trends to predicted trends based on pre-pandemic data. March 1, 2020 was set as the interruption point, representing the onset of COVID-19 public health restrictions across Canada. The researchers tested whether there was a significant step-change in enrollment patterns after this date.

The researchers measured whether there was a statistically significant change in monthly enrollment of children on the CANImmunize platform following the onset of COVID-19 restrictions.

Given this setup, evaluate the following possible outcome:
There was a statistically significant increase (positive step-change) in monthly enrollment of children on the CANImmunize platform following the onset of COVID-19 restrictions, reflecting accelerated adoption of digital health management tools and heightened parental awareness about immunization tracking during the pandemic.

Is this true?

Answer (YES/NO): NO